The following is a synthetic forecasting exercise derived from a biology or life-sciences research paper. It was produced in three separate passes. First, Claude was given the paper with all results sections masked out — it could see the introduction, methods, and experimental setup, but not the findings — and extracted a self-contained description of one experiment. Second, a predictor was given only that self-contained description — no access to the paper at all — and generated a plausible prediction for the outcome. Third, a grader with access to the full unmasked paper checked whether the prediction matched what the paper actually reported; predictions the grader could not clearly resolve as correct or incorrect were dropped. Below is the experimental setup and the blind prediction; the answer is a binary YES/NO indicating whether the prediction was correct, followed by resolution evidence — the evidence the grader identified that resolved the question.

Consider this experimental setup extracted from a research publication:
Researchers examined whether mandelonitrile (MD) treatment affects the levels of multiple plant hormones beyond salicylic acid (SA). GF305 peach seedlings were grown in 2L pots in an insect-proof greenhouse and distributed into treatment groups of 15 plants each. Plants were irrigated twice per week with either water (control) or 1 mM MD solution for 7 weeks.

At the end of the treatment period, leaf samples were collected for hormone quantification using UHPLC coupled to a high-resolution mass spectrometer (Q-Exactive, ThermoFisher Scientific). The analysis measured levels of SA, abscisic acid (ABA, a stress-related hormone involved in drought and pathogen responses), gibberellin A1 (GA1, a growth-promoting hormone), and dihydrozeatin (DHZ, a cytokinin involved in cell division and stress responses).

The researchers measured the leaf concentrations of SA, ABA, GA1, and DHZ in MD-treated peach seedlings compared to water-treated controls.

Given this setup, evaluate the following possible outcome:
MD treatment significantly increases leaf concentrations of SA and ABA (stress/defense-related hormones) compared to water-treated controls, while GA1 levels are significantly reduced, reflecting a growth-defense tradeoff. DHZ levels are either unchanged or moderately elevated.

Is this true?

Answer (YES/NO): NO